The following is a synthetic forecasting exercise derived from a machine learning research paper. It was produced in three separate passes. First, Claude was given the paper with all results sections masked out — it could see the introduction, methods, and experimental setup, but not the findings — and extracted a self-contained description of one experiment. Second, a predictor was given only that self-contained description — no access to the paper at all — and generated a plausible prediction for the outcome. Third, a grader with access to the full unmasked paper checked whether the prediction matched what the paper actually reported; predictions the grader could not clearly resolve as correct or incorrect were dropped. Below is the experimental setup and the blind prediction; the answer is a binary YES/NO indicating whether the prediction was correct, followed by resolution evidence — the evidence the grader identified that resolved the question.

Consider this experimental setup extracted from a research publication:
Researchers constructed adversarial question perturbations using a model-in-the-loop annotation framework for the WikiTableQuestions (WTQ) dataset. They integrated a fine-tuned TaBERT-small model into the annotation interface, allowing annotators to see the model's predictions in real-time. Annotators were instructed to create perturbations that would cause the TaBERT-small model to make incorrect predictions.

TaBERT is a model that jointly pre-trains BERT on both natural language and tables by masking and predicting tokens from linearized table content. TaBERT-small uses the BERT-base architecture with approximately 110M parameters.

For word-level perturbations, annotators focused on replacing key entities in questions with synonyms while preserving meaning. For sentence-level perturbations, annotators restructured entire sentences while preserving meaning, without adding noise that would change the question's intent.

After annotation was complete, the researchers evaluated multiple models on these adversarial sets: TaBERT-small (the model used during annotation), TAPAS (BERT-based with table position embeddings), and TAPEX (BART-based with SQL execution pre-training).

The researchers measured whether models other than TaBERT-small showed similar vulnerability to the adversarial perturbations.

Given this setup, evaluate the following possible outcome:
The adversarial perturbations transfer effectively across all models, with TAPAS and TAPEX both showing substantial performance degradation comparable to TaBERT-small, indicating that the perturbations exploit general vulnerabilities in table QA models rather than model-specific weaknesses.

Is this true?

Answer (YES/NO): YES